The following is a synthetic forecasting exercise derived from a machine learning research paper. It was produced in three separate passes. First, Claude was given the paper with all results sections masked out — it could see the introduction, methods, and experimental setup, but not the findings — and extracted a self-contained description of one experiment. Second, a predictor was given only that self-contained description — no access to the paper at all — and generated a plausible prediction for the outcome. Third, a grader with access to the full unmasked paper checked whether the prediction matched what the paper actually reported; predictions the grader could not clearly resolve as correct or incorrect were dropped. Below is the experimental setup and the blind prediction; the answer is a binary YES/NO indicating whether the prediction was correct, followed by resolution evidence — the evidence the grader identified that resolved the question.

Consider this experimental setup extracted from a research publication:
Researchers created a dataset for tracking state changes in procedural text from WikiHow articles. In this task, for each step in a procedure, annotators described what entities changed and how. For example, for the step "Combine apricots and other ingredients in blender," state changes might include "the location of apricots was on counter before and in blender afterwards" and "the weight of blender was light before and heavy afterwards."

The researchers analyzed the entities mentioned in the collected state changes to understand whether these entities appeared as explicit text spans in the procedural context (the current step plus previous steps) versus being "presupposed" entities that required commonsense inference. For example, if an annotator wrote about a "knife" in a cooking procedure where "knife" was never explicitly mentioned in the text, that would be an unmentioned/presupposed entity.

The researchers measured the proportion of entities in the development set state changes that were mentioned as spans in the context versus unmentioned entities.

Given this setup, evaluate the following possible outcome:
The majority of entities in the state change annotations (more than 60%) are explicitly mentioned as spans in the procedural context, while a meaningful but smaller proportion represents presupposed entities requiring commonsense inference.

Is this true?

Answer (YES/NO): YES